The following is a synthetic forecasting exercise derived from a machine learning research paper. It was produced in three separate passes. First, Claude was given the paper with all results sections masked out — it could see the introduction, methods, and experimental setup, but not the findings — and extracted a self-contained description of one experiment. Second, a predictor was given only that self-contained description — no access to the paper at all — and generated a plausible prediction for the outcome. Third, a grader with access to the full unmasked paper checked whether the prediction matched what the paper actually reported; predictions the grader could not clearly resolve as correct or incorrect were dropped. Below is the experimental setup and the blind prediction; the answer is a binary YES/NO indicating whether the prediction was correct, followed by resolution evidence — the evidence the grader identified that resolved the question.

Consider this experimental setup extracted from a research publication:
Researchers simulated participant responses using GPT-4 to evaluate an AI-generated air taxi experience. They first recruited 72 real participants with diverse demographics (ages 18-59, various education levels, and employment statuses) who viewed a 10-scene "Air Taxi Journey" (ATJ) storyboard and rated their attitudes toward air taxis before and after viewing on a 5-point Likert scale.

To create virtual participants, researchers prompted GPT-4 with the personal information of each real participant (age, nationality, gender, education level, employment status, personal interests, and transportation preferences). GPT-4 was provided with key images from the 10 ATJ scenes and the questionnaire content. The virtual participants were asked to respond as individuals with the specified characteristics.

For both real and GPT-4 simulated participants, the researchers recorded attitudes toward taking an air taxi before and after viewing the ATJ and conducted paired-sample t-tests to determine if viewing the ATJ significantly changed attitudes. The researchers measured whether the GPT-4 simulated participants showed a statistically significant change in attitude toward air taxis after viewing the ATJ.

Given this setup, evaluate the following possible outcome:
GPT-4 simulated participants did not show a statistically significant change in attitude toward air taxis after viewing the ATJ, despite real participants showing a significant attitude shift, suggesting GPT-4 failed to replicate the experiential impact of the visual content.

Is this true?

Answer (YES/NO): NO